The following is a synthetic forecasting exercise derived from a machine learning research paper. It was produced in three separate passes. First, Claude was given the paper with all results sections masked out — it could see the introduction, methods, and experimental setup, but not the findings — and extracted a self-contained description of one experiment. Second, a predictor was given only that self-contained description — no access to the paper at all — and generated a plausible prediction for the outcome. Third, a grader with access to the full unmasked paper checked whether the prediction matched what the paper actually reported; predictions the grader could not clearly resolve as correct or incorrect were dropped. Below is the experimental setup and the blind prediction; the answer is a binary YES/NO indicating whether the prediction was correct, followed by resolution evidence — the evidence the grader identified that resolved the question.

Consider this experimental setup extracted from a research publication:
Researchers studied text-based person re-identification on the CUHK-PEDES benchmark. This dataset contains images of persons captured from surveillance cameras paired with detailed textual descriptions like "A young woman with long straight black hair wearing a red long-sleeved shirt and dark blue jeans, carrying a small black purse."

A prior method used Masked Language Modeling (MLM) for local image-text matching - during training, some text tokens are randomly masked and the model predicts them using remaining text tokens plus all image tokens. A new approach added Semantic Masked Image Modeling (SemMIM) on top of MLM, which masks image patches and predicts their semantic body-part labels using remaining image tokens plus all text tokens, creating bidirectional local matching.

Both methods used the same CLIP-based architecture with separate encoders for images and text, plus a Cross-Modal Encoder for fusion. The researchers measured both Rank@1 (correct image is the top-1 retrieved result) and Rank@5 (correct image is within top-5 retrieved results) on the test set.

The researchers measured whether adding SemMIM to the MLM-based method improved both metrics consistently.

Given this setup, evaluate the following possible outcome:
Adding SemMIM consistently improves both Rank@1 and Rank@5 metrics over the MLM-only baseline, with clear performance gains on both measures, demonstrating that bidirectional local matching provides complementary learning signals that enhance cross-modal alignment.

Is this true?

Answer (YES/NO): NO